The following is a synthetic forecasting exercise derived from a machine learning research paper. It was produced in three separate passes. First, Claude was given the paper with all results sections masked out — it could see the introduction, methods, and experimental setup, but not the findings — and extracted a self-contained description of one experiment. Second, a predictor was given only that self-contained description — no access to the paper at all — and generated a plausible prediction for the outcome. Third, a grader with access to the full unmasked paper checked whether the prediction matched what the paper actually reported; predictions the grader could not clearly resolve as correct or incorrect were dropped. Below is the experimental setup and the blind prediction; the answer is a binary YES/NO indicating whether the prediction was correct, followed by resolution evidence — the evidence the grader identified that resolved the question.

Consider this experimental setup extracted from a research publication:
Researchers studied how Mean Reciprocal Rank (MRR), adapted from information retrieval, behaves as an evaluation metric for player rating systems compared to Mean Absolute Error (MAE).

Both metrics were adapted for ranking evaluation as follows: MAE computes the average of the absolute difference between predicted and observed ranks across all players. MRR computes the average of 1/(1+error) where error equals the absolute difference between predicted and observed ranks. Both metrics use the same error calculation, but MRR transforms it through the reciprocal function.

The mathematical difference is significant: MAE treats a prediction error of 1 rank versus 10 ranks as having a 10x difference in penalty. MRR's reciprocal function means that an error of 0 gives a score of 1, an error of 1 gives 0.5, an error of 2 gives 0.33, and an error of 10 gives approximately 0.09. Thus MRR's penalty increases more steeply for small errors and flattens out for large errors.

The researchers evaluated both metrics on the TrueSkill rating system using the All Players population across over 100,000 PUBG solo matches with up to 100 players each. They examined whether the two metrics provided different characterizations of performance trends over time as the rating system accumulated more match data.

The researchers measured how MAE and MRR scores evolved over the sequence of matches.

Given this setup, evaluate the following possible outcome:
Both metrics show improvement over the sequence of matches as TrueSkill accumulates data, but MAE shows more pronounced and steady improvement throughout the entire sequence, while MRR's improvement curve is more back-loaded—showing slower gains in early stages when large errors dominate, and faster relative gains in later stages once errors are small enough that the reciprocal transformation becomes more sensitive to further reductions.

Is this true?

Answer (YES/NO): NO